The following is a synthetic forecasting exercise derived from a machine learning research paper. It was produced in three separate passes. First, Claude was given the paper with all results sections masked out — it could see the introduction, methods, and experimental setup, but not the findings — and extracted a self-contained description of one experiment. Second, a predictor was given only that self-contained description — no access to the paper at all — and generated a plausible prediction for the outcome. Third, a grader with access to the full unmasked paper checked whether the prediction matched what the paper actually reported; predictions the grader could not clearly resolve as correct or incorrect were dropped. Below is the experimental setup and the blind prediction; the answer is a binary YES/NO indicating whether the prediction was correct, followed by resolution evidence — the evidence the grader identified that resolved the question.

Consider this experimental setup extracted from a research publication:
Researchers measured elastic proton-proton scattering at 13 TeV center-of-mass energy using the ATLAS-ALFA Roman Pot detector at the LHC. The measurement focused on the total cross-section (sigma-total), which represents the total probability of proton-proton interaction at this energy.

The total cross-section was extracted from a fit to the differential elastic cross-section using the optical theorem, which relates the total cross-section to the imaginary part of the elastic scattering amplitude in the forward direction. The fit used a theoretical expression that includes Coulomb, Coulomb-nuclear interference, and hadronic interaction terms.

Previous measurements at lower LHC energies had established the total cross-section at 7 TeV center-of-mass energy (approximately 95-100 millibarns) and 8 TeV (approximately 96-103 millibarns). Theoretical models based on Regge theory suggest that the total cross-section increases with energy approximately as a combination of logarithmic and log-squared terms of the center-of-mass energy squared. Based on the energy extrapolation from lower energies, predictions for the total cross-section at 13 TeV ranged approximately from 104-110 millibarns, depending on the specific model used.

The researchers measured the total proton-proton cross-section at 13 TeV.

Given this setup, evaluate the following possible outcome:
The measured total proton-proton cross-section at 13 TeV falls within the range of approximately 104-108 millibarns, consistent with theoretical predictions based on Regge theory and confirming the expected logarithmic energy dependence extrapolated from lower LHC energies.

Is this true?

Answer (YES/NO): YES